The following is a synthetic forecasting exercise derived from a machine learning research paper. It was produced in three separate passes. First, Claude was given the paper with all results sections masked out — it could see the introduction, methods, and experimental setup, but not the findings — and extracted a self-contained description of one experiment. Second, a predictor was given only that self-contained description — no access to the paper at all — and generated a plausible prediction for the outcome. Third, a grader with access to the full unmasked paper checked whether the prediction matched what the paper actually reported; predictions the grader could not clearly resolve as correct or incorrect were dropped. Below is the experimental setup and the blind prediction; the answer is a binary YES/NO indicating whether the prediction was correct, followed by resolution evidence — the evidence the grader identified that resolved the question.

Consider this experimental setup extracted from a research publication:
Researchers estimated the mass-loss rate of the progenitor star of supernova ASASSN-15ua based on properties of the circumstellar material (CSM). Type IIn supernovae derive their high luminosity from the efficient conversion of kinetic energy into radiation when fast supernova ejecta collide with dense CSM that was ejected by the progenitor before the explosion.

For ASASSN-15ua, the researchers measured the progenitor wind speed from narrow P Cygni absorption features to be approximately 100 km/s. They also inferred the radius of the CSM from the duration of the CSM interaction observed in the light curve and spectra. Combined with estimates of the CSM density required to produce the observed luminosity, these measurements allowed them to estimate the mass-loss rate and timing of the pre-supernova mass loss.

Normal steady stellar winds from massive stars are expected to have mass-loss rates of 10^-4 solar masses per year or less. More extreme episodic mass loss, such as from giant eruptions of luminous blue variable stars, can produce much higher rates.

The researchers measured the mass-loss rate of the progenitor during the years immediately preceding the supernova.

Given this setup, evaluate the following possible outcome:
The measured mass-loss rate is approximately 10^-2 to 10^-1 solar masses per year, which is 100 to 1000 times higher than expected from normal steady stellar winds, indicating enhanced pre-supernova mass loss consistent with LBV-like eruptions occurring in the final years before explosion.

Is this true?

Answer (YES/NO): NO